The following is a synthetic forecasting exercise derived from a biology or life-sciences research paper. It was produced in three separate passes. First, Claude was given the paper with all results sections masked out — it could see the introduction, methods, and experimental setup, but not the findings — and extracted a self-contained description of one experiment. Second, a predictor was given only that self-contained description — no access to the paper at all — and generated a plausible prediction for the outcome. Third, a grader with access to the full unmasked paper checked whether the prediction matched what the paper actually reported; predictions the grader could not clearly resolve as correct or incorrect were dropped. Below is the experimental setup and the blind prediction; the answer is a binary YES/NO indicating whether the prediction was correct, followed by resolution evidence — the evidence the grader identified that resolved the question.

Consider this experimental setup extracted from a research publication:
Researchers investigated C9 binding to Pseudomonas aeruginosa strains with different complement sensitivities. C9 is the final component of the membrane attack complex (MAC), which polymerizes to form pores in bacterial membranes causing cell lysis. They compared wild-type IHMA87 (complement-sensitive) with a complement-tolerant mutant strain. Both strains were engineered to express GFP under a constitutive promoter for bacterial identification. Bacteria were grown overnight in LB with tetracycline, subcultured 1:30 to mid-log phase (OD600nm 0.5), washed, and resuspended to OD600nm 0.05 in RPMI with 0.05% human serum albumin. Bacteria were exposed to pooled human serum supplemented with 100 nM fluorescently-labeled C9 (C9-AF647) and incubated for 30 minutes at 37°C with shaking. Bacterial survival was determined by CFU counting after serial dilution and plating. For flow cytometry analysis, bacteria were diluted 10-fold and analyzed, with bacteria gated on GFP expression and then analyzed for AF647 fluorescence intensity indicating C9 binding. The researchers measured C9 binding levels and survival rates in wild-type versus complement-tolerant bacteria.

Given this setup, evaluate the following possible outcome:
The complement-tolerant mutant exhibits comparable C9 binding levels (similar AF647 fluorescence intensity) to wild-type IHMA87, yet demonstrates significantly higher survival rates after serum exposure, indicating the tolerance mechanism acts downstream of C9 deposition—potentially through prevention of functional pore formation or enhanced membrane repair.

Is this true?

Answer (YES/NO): YES